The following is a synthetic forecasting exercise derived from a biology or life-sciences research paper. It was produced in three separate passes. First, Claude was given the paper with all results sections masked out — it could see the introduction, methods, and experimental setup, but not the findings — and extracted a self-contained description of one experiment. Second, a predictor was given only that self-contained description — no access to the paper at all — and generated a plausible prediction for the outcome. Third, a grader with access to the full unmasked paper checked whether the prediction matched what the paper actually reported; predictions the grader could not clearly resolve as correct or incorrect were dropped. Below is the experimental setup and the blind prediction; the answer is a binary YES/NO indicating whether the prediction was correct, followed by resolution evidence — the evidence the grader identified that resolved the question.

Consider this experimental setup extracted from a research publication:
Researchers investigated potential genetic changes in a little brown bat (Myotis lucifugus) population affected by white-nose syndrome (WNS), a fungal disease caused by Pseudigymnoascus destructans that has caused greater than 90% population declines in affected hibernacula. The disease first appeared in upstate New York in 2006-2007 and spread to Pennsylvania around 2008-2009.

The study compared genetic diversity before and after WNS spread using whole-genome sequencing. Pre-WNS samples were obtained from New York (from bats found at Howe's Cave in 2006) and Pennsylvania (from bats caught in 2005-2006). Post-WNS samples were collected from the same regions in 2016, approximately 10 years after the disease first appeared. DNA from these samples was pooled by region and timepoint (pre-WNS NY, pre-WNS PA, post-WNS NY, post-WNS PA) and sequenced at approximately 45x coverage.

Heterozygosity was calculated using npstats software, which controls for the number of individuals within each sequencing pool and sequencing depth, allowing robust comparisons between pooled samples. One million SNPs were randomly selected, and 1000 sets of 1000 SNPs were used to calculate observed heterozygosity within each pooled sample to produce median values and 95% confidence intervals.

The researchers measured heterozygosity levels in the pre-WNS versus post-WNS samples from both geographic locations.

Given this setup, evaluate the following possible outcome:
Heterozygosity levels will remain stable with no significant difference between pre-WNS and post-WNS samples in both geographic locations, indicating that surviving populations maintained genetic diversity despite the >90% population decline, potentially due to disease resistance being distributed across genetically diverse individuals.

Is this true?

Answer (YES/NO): YES